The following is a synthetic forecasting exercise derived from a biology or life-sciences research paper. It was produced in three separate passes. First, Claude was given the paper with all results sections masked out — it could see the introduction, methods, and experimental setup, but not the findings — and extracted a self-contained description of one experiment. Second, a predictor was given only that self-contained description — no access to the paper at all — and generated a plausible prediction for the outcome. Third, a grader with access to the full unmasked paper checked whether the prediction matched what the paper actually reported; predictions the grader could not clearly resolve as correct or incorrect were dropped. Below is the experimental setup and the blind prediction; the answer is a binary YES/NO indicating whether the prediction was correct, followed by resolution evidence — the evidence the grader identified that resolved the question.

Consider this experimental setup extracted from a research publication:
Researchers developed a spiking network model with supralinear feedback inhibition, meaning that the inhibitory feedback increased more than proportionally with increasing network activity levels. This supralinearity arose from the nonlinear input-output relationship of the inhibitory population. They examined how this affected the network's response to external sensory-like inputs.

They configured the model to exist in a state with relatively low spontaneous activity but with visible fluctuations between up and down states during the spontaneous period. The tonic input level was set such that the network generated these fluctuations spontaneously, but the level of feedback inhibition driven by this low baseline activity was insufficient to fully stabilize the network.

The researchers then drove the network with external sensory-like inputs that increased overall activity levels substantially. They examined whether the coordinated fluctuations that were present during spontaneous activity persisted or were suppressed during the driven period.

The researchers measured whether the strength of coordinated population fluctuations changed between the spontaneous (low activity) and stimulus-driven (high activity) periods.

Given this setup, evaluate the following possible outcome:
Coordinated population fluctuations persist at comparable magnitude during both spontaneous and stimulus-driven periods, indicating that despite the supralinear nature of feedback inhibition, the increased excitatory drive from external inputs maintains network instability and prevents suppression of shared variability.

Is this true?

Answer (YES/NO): NO